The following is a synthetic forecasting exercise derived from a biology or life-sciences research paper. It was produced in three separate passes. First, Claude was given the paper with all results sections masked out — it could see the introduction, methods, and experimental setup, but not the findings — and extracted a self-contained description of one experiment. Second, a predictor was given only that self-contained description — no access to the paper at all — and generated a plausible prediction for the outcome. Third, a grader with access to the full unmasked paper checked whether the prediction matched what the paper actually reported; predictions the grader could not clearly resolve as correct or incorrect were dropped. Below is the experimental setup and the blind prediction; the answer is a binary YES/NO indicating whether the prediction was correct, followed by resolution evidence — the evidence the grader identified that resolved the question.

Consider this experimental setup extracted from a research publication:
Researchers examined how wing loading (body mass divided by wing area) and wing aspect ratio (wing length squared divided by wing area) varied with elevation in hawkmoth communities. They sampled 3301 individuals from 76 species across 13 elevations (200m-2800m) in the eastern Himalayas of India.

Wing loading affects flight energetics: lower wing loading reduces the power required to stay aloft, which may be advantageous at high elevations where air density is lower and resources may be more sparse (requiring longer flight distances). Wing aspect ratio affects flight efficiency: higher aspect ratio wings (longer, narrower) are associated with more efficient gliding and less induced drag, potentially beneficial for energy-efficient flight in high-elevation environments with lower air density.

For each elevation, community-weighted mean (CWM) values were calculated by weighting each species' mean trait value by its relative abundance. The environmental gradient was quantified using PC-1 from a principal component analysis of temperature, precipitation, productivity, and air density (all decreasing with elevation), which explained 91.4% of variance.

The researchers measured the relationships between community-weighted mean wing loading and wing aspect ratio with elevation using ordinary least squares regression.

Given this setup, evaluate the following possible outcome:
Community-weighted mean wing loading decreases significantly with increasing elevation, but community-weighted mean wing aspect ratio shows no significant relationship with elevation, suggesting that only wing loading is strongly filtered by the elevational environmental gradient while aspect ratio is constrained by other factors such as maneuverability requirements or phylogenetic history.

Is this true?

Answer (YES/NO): NO